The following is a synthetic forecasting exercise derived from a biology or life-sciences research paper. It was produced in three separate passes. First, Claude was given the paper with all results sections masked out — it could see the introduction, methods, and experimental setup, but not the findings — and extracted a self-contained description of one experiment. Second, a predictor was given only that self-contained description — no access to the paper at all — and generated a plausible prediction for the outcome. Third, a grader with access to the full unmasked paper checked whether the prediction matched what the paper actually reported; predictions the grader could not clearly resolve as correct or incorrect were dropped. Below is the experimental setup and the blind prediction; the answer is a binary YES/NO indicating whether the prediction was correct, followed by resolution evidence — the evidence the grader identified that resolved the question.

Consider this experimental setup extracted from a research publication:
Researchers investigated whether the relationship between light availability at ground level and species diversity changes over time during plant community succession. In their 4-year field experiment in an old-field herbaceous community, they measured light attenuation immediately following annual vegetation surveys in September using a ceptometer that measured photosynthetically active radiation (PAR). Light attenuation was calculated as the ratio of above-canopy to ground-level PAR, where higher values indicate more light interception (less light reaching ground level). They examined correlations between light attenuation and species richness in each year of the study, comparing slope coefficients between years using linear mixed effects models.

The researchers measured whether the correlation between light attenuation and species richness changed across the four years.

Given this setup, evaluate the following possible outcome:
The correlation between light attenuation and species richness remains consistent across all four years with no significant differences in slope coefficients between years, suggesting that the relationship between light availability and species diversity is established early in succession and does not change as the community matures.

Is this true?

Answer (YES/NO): NO